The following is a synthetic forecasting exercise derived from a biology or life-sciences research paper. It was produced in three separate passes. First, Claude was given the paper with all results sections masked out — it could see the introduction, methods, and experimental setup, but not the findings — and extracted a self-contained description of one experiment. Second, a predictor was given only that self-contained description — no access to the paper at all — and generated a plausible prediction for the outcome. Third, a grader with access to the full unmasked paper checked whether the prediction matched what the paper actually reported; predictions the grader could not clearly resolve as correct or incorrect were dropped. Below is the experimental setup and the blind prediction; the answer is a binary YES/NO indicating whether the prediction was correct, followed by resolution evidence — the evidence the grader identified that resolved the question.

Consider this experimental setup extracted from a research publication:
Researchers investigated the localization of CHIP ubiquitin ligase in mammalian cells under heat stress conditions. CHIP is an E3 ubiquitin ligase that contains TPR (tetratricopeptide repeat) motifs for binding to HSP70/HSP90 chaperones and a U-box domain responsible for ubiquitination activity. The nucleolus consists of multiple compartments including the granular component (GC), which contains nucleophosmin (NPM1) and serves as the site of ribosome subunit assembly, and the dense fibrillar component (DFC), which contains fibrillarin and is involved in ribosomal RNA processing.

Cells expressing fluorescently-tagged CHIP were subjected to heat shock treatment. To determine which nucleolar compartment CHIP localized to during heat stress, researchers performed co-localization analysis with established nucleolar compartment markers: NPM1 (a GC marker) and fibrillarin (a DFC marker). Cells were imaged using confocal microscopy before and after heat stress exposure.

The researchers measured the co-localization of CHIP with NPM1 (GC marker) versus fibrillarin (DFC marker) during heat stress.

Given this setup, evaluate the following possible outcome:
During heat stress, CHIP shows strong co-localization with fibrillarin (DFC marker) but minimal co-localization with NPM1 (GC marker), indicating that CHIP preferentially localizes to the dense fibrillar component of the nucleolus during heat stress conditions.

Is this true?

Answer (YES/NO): NO